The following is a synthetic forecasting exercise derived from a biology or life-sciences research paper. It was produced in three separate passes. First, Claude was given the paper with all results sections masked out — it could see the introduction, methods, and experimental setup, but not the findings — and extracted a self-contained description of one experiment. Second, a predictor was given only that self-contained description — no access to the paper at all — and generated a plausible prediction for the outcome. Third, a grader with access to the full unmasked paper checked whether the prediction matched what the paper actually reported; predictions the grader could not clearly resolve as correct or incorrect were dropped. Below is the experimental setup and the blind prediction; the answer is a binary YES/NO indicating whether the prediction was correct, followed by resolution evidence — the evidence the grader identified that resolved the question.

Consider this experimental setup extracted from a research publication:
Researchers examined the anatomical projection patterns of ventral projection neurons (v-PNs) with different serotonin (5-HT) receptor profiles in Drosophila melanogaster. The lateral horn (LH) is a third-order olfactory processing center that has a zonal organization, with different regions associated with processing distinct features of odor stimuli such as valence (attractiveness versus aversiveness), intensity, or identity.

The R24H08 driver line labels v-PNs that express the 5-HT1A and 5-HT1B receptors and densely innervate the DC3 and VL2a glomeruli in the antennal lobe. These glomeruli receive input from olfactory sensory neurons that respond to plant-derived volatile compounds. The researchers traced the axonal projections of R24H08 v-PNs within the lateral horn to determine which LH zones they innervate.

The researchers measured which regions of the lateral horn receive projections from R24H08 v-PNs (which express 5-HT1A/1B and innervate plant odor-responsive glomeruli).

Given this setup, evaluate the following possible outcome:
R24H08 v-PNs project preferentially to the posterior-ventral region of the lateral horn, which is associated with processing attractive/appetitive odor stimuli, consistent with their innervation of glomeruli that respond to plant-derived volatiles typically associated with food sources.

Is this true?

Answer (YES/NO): NO